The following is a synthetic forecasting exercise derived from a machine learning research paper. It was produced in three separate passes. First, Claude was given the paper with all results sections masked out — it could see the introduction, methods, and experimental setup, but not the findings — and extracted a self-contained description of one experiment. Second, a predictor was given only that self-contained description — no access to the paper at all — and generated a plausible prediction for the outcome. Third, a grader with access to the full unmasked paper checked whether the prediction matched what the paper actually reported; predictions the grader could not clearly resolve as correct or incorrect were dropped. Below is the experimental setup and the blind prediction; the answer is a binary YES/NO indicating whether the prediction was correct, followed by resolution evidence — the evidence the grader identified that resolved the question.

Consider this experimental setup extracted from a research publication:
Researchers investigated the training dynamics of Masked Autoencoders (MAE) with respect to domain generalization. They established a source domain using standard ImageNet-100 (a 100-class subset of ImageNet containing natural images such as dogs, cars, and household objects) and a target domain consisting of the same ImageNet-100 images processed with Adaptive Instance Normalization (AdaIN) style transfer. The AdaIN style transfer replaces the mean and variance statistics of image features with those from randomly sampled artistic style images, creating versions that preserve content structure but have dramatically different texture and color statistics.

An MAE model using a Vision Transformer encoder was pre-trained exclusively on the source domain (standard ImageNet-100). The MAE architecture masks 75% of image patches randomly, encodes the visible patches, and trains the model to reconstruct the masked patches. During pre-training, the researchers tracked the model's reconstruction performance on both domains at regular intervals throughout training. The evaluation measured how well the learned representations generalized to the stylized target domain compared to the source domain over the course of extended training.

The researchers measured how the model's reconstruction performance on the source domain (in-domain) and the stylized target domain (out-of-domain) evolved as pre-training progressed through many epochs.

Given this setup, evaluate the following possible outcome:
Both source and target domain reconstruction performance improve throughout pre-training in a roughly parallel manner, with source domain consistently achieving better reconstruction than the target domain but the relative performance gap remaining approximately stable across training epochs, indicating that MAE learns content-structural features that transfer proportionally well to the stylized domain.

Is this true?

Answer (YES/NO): NO